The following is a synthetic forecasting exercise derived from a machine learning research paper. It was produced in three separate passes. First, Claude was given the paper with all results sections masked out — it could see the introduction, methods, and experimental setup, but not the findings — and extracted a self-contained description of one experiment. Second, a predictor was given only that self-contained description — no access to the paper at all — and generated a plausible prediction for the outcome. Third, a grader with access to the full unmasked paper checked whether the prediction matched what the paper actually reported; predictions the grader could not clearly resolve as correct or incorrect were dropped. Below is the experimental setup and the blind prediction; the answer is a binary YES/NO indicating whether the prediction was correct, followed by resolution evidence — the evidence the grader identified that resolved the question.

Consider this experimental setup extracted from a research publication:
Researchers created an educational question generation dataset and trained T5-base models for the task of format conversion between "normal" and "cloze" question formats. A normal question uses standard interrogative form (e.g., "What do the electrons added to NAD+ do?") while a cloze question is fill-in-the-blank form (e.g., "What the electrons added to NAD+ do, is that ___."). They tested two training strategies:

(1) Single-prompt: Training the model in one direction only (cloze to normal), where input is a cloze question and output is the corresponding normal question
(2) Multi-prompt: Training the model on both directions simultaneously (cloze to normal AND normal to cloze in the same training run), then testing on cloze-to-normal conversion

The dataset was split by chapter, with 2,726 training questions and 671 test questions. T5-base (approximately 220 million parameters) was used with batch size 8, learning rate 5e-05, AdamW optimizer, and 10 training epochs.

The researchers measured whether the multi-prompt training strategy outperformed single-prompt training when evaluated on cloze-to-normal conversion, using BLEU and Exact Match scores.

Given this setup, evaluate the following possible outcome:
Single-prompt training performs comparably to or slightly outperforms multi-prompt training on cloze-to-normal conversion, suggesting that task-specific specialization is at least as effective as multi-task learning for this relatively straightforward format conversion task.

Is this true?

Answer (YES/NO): NO